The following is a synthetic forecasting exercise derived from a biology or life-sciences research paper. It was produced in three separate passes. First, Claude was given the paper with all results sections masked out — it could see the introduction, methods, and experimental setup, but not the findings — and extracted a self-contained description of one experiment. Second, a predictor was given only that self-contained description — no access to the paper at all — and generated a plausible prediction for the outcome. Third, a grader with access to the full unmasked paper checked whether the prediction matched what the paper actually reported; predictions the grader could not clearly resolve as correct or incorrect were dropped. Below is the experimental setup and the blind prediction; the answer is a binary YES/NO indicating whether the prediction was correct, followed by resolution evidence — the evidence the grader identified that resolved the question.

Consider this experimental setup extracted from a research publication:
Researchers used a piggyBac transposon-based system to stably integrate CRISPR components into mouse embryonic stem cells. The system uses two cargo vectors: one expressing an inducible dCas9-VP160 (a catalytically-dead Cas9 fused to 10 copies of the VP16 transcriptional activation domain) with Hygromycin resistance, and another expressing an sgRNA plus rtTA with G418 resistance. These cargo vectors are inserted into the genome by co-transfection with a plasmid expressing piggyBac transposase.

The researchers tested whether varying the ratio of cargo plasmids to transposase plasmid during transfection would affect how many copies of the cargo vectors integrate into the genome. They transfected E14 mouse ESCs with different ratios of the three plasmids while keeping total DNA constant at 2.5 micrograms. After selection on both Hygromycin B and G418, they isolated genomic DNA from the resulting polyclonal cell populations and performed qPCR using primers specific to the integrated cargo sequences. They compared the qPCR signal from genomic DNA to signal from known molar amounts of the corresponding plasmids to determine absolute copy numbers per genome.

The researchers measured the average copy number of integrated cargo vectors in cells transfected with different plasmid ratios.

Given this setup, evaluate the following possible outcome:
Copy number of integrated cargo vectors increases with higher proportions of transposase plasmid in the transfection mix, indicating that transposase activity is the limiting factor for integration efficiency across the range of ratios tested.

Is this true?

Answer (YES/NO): NO